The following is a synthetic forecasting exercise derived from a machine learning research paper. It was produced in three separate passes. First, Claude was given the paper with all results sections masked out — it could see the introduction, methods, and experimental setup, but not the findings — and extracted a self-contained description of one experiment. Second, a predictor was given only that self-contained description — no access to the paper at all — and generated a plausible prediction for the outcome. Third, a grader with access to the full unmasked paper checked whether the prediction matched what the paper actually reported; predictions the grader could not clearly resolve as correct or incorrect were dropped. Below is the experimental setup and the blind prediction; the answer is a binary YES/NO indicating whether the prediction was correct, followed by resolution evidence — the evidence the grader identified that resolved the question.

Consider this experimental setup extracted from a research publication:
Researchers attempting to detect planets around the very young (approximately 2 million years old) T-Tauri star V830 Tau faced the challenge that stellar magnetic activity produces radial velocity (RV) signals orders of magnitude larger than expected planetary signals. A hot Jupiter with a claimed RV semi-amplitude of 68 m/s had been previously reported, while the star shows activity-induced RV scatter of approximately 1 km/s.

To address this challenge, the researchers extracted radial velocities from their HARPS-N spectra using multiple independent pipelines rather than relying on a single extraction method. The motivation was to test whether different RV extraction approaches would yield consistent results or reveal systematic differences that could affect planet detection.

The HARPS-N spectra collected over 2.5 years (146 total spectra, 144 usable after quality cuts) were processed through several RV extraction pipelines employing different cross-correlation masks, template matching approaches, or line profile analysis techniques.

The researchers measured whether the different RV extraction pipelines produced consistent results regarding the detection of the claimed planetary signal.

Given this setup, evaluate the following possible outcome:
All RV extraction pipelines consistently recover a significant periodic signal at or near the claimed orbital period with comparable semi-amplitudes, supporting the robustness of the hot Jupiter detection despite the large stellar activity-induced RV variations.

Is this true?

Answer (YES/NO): NO